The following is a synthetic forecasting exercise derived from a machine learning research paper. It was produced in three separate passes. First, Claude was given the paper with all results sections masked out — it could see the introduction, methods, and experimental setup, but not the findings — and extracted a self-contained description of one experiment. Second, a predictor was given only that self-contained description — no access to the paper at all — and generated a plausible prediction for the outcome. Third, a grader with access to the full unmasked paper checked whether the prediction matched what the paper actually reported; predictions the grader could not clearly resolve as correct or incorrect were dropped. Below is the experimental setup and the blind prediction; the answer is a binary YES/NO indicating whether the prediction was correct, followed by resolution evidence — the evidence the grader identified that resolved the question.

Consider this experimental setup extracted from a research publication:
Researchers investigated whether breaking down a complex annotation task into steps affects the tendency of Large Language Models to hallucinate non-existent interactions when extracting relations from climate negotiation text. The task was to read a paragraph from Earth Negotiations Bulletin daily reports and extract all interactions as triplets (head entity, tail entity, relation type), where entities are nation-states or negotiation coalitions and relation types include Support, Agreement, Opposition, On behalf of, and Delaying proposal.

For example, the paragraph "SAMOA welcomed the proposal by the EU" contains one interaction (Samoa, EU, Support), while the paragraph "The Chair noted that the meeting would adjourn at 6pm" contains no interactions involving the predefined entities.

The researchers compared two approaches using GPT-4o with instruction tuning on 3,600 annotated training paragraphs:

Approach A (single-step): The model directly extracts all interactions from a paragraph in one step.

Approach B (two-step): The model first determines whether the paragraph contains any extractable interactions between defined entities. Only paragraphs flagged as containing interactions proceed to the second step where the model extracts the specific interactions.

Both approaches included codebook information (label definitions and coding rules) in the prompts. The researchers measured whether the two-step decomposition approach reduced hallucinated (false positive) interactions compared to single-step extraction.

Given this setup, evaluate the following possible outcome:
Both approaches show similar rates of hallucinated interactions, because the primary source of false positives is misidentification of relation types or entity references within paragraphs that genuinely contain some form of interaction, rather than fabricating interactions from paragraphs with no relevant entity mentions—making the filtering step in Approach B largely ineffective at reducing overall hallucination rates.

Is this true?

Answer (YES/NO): NO